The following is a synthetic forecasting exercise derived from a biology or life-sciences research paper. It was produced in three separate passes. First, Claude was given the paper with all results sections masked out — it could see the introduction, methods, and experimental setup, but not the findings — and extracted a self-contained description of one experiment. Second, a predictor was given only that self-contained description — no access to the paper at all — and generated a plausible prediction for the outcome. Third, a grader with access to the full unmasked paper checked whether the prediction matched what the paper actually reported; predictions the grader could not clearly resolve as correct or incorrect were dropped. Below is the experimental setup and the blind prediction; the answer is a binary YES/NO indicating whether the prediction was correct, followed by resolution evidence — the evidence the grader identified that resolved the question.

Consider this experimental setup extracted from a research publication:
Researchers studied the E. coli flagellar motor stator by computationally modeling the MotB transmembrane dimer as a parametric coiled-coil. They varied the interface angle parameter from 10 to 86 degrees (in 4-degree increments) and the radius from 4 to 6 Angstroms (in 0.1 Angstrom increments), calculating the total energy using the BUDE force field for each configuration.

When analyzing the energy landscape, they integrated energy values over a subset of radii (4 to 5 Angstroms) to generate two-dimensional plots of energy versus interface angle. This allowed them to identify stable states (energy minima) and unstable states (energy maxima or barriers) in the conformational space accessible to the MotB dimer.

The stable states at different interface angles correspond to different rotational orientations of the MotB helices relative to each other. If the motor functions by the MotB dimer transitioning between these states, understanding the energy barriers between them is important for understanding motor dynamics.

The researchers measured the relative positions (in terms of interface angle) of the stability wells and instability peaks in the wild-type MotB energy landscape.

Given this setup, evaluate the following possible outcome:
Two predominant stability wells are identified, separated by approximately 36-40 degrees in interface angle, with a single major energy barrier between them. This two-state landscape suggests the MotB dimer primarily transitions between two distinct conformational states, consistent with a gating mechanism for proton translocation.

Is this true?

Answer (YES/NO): NO